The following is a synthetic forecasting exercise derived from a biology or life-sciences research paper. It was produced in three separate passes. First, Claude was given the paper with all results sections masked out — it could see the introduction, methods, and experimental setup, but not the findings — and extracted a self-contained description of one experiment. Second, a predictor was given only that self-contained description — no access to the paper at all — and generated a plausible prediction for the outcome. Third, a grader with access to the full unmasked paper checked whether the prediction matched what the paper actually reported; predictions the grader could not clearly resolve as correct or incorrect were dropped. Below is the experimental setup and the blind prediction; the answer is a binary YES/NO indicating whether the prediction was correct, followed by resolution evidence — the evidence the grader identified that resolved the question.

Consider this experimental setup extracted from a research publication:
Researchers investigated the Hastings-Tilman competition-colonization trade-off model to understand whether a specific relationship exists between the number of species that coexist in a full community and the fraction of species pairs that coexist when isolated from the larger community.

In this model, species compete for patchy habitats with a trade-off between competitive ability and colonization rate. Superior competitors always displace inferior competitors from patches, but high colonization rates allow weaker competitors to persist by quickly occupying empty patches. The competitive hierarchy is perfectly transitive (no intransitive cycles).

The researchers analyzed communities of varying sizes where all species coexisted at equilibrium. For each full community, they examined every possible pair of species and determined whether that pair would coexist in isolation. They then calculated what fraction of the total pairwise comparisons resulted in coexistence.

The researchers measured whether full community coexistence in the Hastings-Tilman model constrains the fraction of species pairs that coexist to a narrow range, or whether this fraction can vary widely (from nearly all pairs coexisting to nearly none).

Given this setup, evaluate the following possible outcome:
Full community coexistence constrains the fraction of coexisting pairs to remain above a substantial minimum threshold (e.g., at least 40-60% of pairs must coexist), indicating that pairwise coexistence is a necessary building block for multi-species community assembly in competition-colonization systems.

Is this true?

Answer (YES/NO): NO